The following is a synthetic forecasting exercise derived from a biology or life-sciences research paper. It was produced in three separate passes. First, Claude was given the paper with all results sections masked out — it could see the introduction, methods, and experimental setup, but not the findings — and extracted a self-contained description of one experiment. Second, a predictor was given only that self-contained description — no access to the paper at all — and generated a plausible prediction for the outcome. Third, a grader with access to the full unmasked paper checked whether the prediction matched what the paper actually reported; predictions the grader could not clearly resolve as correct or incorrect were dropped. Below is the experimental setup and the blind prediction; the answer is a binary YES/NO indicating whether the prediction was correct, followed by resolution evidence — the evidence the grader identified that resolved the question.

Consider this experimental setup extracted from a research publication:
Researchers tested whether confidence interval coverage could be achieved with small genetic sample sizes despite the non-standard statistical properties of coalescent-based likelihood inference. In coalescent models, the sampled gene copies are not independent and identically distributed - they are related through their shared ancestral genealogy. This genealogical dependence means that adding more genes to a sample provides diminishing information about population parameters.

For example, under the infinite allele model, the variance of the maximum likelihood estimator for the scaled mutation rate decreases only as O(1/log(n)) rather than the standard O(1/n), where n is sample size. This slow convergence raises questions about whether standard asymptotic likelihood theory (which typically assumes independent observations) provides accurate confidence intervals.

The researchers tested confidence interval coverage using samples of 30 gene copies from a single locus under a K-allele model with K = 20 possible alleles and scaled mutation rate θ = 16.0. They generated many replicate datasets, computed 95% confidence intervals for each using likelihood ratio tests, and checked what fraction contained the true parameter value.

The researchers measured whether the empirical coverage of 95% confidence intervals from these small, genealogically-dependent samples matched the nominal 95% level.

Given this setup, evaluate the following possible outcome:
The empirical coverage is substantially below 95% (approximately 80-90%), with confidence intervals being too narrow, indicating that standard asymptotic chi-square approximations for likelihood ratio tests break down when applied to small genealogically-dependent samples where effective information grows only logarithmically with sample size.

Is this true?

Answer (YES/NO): NO